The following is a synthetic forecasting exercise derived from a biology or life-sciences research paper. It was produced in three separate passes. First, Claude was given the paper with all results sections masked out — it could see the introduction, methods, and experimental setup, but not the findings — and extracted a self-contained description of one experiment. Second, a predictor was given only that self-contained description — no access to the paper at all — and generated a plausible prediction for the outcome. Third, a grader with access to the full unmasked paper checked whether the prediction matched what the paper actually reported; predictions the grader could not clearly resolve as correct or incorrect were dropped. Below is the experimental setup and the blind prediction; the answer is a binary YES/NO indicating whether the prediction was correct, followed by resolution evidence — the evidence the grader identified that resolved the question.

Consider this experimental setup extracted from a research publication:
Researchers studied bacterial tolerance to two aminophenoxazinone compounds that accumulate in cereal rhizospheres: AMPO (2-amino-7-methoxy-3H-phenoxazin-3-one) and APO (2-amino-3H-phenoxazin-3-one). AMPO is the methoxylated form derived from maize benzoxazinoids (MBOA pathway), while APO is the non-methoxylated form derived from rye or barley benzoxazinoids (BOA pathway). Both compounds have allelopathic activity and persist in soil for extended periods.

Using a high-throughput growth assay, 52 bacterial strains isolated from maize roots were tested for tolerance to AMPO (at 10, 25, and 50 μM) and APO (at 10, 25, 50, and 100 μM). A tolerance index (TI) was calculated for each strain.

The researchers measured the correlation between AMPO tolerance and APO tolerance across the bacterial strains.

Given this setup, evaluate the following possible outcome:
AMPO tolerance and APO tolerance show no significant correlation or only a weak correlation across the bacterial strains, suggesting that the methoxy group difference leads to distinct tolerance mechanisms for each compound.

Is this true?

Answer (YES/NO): NO